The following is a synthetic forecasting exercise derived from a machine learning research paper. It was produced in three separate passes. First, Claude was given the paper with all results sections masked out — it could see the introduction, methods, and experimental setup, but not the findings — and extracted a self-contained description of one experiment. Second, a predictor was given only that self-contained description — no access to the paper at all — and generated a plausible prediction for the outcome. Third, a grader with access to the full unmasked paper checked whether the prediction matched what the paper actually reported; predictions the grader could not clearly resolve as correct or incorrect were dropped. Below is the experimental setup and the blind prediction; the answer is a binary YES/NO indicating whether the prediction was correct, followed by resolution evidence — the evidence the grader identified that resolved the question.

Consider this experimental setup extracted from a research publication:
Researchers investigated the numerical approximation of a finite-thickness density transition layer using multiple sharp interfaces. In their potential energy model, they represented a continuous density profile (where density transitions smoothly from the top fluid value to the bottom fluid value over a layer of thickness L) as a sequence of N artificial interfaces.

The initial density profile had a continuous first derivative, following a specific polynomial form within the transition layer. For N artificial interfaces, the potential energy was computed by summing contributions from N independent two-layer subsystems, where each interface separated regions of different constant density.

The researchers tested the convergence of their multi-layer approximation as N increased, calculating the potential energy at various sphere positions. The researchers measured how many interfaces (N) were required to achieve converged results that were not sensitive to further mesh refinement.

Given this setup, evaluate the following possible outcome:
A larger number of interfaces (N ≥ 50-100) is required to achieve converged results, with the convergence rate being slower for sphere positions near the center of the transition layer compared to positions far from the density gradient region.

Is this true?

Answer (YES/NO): NO